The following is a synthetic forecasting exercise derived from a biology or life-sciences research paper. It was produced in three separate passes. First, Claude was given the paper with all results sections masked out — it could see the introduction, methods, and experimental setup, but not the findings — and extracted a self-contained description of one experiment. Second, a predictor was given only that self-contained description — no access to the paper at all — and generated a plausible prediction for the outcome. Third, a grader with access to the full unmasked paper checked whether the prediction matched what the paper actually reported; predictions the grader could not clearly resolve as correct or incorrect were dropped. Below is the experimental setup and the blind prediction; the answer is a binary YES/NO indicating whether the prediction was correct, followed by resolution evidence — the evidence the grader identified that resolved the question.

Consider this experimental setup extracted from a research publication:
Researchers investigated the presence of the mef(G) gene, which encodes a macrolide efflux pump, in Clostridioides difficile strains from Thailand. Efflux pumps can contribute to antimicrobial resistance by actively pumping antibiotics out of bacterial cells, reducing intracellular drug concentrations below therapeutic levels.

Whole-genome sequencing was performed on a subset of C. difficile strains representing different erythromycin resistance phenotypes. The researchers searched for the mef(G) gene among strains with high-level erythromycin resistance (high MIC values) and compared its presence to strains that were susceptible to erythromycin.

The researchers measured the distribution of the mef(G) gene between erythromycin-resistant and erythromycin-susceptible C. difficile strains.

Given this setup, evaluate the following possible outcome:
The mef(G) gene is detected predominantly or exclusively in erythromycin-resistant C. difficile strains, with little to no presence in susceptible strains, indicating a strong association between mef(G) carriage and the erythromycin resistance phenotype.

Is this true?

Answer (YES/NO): YES